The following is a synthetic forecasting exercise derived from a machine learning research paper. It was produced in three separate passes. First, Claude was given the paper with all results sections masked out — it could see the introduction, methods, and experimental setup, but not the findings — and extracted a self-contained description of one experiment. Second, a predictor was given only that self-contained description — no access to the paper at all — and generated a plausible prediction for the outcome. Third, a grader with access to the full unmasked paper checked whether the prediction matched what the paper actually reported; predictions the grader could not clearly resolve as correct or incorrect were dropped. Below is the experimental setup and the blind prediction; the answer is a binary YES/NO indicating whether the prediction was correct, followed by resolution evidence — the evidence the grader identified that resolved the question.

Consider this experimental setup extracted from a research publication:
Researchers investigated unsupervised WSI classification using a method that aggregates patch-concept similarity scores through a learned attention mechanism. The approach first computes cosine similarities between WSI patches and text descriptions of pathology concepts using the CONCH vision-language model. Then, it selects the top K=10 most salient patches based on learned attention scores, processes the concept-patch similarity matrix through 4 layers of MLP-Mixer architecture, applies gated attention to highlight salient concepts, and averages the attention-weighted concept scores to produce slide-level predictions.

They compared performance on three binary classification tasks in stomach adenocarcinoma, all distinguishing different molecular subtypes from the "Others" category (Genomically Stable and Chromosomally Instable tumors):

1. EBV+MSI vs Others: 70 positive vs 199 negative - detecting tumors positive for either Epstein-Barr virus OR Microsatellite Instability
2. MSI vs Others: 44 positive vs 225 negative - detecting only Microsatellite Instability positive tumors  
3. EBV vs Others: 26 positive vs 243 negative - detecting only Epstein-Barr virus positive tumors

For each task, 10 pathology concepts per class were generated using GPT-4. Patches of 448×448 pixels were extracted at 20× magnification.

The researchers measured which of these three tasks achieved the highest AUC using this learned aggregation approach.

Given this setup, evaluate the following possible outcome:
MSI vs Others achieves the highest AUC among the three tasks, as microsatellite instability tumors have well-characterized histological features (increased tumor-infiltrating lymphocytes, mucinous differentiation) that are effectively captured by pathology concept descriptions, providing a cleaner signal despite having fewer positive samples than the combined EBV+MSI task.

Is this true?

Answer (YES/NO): NO